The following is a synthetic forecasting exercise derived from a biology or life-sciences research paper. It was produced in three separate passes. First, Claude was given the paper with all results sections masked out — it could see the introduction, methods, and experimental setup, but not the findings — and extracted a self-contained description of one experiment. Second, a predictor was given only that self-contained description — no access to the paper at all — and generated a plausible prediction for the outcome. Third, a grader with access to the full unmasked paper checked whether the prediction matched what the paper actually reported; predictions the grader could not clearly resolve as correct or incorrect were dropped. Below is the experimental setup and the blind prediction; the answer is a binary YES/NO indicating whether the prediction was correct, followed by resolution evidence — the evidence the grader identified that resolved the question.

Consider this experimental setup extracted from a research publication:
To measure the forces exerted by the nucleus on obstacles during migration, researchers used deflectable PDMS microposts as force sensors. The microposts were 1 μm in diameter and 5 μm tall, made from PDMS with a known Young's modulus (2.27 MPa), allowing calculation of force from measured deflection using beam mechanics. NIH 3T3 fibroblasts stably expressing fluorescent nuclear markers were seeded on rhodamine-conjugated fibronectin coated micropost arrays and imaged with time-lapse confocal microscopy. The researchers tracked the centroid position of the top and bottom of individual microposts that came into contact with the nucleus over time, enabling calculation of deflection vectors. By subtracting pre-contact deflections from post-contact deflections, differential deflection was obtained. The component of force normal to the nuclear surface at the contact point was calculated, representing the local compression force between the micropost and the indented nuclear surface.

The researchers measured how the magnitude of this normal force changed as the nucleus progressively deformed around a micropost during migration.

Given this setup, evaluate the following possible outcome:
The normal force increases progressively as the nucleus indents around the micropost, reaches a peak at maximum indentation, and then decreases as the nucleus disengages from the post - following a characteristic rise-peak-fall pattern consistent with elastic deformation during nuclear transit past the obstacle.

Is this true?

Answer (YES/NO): NO